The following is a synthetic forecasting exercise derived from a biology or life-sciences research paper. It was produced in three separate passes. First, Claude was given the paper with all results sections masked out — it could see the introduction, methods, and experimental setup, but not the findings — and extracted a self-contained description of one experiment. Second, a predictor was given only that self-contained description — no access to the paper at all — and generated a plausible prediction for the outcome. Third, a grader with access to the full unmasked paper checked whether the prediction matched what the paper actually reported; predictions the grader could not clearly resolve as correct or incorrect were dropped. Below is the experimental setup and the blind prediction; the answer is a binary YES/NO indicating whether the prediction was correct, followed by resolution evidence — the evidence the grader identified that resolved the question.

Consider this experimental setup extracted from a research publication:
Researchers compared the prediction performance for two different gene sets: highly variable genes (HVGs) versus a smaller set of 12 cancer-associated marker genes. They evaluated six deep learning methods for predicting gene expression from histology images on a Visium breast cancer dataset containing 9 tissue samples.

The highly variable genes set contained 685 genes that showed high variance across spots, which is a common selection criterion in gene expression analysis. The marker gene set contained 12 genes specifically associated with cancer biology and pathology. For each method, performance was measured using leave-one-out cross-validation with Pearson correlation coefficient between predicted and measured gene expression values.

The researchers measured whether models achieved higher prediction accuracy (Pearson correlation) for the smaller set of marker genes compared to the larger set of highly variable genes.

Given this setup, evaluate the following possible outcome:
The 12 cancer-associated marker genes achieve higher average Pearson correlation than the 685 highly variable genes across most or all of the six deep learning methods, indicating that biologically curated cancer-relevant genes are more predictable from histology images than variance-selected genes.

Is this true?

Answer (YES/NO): NO